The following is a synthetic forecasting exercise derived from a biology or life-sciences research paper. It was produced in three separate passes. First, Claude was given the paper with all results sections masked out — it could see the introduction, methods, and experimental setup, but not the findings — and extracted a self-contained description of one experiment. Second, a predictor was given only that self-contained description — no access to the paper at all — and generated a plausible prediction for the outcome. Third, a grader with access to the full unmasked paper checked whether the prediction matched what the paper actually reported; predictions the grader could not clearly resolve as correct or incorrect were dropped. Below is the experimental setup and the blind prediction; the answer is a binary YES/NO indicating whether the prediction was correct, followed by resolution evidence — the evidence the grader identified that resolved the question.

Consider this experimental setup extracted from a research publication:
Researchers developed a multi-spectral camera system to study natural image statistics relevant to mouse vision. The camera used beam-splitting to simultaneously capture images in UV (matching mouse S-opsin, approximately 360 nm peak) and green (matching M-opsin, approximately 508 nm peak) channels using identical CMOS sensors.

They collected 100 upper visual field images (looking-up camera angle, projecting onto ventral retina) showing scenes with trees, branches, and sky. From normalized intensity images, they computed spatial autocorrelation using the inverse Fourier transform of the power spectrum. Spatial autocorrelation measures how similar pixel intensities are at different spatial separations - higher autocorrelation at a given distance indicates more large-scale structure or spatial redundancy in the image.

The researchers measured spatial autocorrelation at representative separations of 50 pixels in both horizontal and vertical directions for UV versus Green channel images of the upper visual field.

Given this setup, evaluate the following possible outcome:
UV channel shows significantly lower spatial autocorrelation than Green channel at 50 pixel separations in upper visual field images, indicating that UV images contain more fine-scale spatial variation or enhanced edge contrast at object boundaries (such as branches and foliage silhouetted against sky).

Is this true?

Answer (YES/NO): NO